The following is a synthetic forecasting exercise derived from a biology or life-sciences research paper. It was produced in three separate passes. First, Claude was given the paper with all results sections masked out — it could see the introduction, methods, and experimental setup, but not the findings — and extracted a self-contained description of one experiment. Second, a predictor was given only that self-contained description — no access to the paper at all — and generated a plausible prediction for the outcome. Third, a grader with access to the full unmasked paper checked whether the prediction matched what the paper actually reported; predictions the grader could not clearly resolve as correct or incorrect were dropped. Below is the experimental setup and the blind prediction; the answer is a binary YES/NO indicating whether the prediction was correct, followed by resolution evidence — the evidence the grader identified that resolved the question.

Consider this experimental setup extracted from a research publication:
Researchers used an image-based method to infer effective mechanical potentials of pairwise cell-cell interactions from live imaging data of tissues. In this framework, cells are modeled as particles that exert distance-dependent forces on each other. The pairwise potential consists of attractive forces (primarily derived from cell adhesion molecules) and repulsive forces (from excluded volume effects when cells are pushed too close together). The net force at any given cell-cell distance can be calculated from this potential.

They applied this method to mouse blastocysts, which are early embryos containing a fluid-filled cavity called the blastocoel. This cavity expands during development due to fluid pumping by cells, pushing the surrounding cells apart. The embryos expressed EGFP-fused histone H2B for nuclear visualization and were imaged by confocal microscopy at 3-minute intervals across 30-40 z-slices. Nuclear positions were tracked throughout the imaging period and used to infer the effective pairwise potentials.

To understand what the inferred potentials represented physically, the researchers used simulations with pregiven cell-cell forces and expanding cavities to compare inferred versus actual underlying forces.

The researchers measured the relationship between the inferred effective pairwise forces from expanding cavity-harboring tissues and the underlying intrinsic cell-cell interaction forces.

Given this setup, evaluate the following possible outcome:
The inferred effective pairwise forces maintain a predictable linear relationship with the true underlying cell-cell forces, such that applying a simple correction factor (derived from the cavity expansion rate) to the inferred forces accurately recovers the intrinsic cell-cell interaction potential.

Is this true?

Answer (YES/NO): NO